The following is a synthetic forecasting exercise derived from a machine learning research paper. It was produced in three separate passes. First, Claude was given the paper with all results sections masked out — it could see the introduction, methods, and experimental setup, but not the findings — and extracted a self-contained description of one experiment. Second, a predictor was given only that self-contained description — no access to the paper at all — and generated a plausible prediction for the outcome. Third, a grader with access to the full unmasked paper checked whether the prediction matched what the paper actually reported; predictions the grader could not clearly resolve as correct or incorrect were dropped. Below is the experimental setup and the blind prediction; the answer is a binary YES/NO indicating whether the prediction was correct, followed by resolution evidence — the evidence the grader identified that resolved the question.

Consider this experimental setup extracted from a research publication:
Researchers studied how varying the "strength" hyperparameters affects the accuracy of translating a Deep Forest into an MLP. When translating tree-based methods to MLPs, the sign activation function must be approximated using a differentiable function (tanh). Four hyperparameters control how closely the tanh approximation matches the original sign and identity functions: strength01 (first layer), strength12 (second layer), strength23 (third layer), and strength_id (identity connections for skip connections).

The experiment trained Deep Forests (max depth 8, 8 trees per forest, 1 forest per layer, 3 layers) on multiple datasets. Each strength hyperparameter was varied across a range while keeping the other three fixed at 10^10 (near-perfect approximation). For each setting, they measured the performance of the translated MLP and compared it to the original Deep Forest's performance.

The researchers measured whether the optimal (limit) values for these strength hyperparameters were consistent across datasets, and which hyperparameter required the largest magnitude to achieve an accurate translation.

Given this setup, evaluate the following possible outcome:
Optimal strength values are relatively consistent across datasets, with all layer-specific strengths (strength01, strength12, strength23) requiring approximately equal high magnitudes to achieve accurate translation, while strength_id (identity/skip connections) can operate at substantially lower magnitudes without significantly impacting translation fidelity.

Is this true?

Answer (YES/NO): NO